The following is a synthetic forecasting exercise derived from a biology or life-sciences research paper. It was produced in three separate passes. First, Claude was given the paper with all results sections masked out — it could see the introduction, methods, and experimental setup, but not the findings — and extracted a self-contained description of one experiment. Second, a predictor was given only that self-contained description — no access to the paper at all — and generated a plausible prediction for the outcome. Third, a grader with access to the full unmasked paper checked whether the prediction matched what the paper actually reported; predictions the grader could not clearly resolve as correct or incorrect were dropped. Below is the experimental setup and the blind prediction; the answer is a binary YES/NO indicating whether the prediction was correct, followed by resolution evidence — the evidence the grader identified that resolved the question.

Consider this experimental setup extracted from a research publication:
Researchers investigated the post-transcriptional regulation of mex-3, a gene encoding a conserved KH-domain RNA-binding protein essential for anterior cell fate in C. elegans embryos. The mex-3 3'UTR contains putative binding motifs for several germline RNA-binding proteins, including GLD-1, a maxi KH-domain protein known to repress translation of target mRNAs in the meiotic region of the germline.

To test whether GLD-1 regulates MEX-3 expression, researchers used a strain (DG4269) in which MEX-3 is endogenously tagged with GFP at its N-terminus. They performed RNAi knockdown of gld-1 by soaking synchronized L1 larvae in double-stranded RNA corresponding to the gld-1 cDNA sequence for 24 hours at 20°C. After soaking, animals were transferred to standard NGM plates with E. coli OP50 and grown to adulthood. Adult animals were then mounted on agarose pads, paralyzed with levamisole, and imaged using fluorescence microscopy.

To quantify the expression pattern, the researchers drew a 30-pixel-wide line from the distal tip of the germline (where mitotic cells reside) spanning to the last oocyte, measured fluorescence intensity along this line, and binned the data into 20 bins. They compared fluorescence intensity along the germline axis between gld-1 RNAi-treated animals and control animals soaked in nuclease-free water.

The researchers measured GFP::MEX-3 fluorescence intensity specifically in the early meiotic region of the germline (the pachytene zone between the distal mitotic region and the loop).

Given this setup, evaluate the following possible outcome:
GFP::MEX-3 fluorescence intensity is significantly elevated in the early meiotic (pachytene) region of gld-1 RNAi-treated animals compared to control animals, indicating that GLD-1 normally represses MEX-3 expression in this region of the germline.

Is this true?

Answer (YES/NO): YES